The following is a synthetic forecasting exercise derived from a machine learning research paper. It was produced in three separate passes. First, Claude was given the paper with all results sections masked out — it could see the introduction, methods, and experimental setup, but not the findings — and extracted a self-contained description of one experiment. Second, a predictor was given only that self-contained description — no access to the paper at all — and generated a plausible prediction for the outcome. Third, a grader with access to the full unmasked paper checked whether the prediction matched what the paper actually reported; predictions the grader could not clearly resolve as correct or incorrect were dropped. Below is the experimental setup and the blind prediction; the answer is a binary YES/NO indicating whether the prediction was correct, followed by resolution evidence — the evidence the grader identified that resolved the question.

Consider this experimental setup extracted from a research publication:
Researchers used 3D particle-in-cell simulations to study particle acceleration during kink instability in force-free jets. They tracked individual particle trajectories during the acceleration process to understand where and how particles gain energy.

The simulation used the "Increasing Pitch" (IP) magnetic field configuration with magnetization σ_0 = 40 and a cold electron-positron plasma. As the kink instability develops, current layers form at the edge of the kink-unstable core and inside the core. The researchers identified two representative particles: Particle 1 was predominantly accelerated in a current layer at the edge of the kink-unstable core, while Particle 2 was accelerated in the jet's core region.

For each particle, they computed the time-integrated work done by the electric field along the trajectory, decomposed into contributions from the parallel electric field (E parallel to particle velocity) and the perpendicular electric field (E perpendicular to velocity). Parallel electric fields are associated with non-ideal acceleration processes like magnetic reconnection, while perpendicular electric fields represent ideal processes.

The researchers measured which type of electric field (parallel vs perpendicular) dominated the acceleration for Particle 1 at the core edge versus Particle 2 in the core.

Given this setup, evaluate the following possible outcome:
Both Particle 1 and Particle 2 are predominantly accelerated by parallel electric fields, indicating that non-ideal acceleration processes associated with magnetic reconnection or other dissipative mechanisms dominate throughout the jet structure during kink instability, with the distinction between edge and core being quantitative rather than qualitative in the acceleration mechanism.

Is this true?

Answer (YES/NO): NO